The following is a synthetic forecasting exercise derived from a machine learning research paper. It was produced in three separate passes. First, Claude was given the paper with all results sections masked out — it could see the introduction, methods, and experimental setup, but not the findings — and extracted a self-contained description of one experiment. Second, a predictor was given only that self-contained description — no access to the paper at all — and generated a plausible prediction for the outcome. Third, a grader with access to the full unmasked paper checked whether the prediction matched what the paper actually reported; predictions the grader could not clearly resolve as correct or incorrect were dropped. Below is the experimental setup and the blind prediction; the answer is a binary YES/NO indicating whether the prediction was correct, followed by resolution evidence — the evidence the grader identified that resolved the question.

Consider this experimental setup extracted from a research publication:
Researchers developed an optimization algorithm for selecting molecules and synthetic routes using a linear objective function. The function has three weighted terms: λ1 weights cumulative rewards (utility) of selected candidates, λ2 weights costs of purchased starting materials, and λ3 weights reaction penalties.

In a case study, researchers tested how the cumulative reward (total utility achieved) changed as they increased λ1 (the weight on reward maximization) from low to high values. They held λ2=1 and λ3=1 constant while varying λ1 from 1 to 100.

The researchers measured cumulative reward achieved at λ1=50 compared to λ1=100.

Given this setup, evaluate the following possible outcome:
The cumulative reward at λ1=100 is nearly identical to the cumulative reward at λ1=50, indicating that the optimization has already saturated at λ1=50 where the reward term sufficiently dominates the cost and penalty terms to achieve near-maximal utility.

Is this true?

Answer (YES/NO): YES